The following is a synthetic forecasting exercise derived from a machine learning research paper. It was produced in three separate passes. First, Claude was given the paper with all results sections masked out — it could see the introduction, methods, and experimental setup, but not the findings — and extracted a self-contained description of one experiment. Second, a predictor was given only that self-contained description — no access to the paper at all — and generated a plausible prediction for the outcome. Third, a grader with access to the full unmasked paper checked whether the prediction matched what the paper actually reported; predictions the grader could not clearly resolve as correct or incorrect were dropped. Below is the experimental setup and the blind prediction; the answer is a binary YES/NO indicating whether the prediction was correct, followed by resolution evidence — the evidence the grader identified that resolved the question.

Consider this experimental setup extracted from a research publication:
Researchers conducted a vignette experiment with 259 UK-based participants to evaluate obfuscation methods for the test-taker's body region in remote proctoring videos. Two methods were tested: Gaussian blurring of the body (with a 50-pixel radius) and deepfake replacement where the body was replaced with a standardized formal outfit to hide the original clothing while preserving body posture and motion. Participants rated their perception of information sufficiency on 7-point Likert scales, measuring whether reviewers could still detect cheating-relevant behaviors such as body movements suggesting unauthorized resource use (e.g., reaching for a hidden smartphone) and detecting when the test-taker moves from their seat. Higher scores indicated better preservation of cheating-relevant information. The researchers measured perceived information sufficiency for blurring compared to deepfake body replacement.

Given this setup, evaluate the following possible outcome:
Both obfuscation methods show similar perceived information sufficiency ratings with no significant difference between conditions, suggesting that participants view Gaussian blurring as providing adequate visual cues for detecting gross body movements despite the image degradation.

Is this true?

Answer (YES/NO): NO